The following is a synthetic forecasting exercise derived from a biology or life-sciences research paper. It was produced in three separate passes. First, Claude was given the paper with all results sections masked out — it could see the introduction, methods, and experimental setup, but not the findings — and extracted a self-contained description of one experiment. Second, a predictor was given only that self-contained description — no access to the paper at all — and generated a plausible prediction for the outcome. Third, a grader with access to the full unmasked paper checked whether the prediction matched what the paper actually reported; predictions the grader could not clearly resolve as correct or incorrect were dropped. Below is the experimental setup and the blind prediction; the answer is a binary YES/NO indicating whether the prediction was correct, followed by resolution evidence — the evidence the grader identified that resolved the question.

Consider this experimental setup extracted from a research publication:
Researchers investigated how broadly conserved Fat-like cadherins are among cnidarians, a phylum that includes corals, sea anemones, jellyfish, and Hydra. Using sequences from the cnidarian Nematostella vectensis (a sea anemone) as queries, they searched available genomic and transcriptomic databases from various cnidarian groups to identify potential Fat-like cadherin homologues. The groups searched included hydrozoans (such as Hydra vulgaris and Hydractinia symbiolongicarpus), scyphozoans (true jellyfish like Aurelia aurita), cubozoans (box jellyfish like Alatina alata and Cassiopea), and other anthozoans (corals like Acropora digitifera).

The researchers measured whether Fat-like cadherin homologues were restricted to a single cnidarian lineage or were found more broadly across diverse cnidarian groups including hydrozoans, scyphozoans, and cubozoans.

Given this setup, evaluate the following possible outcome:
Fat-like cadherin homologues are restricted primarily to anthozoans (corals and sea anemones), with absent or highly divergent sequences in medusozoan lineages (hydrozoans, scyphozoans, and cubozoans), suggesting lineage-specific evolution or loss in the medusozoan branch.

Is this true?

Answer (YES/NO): NO